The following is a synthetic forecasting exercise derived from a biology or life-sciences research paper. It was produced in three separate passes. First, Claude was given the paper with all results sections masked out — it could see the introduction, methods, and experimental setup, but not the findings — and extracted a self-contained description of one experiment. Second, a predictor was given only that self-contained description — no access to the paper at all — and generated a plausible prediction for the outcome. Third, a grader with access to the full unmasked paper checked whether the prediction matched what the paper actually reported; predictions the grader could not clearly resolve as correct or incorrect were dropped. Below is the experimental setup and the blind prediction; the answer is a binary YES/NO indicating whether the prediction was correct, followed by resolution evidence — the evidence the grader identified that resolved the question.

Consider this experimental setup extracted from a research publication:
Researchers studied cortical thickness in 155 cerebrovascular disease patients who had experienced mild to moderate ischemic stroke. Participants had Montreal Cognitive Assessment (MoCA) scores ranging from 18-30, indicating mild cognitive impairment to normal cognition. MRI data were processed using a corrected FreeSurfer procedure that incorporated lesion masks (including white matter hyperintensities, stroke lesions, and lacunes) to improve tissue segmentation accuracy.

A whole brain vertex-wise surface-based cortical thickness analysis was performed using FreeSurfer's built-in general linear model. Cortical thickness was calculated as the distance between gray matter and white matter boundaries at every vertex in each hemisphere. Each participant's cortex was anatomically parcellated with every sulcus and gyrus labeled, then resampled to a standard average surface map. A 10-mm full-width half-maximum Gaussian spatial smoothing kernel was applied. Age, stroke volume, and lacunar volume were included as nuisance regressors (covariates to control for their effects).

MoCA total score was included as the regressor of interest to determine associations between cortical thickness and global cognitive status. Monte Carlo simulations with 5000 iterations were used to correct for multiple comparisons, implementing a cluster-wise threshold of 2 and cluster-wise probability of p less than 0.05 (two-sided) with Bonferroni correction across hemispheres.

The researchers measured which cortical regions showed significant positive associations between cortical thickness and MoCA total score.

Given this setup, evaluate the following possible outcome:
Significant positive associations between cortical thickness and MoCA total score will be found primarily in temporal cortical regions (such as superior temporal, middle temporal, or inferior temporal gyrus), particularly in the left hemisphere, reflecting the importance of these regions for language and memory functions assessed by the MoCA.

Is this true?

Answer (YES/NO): NO